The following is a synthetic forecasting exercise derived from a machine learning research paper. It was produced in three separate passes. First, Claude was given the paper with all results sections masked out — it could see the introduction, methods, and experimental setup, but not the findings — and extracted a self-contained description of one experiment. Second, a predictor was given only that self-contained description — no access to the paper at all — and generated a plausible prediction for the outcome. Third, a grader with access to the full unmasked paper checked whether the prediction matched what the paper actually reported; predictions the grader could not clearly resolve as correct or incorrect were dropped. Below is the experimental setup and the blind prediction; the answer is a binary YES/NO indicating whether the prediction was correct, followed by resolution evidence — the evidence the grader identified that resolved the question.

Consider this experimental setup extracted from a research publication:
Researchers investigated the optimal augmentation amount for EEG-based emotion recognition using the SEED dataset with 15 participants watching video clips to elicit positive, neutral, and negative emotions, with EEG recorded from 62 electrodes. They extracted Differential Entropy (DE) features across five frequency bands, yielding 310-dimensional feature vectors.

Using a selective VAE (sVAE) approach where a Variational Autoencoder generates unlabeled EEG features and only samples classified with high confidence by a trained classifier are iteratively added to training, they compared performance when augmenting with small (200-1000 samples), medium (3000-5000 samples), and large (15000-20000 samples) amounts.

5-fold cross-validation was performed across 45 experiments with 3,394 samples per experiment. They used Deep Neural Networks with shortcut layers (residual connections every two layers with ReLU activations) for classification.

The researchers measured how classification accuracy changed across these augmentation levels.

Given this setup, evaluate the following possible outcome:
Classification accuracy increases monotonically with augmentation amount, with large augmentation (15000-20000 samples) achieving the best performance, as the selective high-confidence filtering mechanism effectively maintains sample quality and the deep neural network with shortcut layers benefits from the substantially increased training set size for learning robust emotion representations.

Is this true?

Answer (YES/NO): NO